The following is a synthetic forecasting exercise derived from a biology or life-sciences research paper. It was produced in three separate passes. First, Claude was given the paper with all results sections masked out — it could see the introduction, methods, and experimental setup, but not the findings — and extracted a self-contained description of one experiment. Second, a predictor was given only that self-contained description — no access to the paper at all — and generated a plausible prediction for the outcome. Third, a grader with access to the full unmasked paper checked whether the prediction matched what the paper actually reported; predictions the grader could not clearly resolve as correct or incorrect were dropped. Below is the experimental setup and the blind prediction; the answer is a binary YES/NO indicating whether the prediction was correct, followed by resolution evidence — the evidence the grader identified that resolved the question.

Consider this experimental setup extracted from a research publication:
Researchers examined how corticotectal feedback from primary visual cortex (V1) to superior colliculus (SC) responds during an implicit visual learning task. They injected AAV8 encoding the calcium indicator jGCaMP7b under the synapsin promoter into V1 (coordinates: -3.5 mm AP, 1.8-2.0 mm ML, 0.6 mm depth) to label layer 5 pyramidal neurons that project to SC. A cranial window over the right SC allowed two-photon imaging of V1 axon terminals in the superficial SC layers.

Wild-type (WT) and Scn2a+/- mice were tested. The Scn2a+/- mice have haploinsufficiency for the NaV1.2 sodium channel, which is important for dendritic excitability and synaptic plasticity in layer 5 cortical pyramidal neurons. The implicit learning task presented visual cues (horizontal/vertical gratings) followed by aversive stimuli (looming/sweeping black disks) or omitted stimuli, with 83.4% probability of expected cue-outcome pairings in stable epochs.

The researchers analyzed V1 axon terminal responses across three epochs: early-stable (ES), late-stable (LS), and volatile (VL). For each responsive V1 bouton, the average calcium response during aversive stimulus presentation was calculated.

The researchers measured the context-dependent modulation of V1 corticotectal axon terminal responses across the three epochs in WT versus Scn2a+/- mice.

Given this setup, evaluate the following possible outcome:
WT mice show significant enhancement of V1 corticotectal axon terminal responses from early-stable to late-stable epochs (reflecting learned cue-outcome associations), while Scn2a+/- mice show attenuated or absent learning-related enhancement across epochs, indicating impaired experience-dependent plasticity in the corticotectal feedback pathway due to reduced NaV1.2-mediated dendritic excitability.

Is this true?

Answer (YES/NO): NO